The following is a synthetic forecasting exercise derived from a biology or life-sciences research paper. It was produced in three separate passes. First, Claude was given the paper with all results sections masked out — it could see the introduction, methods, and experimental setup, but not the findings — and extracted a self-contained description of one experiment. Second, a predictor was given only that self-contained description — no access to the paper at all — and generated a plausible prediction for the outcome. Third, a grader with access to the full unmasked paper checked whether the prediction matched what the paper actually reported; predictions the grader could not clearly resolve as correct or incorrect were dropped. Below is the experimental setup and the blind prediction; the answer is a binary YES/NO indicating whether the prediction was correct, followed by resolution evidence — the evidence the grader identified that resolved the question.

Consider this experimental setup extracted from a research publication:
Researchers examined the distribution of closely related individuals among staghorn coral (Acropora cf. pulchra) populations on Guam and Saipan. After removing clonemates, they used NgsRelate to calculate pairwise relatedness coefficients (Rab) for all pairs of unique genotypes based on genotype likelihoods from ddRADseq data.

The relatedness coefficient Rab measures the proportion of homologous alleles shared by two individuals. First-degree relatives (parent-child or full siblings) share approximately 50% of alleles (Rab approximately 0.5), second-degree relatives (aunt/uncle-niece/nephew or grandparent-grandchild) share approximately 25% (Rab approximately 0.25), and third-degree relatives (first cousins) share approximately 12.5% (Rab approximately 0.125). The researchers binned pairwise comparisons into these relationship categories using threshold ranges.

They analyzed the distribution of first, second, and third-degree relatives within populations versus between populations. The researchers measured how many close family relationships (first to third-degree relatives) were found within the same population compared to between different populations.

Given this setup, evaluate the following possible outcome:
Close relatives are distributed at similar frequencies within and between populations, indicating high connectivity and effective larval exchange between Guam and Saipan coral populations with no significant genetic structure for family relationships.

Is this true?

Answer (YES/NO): NO